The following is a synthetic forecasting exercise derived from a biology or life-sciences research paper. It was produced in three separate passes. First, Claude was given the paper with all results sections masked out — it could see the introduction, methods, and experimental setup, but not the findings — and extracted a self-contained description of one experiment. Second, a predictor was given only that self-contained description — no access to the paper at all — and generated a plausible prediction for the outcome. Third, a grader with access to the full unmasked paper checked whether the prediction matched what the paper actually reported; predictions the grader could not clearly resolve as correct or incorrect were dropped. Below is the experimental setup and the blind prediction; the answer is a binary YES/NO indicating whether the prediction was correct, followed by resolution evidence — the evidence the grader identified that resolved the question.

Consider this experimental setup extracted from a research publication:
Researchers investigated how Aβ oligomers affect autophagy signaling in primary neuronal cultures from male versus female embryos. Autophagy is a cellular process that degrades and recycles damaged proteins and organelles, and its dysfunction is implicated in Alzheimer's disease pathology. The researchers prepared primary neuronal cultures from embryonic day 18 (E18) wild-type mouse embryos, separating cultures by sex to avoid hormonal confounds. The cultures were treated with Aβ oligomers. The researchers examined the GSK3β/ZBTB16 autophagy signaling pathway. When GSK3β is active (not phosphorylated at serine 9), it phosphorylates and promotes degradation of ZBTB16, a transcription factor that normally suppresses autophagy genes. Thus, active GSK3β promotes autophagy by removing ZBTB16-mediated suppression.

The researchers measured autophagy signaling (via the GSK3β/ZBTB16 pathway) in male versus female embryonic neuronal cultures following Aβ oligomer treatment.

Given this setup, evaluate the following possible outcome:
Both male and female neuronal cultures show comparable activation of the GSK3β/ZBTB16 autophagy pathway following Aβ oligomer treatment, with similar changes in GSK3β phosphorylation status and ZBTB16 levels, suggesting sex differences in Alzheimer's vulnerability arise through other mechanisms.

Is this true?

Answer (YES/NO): NO